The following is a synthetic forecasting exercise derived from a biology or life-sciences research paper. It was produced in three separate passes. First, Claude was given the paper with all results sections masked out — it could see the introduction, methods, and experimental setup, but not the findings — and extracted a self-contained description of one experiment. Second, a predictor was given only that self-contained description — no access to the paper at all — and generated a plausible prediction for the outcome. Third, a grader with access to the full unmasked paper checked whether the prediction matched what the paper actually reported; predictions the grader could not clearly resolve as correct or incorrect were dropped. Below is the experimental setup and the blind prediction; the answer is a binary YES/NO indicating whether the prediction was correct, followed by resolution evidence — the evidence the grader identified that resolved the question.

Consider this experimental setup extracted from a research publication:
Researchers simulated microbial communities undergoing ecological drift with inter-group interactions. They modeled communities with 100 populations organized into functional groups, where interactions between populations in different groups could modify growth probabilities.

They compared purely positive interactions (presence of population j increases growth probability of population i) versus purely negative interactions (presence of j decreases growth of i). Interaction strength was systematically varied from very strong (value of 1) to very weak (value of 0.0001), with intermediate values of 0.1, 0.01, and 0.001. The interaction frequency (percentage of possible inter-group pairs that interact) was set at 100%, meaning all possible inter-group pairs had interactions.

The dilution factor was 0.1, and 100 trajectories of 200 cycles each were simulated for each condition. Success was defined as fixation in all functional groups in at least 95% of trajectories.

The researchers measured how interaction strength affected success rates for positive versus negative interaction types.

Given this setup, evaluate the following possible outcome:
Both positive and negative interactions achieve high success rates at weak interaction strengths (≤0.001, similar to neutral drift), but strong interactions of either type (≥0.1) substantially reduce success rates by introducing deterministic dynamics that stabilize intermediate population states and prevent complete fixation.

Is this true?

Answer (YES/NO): NO